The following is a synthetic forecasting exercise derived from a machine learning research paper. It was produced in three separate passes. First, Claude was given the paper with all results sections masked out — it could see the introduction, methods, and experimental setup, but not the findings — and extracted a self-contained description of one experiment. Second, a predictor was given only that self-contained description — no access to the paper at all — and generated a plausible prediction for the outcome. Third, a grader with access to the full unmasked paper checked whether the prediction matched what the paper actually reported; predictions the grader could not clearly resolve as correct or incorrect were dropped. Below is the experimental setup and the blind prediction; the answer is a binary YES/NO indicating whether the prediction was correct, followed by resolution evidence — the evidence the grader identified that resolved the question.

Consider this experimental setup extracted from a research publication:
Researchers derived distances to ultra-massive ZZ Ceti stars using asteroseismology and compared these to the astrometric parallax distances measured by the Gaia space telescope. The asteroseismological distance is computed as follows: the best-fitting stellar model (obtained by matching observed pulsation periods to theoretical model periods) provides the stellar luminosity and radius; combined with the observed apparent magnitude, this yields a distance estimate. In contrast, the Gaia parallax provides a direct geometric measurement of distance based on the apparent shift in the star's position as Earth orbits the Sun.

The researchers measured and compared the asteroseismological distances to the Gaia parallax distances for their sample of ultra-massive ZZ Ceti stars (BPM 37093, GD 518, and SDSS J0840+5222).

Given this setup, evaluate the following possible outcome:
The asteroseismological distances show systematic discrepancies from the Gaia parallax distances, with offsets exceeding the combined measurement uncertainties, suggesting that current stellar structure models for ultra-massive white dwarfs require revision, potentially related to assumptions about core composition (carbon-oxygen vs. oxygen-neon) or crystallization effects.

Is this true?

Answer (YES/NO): NO